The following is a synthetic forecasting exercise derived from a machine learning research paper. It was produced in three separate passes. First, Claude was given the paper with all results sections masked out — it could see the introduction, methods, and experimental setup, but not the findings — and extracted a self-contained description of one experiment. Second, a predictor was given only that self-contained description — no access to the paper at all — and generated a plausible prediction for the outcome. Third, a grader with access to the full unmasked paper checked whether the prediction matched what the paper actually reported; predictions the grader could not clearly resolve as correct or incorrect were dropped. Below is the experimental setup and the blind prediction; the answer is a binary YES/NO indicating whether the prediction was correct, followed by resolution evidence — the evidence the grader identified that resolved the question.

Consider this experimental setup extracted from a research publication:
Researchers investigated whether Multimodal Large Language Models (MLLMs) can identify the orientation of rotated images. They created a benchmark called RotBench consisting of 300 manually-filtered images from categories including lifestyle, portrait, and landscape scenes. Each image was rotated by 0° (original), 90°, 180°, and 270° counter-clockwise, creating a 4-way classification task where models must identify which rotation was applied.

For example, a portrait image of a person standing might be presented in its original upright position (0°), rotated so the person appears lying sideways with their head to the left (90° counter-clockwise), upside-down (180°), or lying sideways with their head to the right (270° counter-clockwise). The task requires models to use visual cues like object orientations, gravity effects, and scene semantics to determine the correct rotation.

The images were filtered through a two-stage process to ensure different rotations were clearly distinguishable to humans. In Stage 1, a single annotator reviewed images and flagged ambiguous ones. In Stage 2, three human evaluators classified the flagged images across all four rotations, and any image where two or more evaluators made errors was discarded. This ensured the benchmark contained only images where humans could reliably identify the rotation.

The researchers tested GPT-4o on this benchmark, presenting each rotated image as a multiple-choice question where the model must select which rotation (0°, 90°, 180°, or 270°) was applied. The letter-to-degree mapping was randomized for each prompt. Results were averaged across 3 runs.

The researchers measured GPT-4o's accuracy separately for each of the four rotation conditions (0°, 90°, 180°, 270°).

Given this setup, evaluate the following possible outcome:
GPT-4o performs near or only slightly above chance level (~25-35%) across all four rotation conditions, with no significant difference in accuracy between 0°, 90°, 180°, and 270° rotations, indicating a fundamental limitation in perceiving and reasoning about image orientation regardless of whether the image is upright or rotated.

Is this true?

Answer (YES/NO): NO